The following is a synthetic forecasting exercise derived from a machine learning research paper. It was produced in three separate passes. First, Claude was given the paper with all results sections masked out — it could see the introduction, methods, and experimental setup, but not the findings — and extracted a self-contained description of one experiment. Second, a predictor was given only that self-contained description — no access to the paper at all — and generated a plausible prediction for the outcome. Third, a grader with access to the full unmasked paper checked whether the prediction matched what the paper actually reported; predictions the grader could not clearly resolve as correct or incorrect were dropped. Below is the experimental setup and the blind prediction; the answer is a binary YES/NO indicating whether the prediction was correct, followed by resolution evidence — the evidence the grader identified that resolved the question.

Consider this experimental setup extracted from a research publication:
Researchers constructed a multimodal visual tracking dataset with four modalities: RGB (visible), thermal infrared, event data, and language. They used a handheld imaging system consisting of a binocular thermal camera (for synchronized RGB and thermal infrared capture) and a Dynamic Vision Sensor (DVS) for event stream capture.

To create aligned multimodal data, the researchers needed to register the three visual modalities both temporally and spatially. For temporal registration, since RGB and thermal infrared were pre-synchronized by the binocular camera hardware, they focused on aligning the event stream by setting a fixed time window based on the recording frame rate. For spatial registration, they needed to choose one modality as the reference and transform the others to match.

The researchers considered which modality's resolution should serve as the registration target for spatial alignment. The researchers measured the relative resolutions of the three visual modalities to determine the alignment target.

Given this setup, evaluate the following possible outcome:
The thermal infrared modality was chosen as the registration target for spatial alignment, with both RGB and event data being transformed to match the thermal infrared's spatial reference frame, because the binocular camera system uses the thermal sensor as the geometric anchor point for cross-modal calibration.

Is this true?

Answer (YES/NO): NO